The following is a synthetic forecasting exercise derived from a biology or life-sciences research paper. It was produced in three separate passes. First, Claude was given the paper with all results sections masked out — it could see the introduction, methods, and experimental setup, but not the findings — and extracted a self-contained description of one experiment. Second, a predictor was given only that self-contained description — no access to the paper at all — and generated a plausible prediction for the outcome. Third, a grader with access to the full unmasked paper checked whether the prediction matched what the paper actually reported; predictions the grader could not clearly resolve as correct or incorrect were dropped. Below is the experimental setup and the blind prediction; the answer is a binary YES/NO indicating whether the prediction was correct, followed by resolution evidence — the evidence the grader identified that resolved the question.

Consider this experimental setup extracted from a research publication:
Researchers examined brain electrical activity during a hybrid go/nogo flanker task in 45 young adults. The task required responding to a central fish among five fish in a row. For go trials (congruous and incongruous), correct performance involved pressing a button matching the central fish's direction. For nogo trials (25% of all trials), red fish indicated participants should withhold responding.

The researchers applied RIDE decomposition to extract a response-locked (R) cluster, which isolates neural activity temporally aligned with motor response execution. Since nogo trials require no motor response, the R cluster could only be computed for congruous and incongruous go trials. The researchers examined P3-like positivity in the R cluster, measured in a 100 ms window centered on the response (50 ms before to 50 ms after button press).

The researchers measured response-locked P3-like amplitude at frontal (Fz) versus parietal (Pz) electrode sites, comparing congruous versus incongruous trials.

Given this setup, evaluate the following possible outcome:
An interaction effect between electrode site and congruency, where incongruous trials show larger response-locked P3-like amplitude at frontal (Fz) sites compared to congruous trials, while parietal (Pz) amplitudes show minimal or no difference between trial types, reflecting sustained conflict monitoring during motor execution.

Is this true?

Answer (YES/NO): YES